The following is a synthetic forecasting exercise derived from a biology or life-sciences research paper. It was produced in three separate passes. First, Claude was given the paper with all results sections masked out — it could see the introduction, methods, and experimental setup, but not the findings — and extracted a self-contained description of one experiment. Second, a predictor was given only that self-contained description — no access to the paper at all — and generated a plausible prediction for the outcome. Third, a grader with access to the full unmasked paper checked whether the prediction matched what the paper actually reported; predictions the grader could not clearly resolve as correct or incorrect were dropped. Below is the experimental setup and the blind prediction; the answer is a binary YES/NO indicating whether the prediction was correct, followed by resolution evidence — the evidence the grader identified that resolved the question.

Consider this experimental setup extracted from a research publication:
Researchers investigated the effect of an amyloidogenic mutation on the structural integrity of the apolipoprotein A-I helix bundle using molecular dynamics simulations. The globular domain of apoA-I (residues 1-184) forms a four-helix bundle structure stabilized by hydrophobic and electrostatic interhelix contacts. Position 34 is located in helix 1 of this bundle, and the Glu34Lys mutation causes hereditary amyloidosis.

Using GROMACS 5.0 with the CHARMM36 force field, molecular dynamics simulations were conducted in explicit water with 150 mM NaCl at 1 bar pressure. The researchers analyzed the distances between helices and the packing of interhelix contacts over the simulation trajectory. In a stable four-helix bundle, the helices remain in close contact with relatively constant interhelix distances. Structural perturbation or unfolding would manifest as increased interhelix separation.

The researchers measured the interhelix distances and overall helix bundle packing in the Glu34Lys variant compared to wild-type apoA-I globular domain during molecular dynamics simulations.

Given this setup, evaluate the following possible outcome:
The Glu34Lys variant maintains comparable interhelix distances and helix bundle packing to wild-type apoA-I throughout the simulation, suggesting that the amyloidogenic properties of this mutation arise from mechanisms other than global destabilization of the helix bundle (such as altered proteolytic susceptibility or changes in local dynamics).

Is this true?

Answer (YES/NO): YES